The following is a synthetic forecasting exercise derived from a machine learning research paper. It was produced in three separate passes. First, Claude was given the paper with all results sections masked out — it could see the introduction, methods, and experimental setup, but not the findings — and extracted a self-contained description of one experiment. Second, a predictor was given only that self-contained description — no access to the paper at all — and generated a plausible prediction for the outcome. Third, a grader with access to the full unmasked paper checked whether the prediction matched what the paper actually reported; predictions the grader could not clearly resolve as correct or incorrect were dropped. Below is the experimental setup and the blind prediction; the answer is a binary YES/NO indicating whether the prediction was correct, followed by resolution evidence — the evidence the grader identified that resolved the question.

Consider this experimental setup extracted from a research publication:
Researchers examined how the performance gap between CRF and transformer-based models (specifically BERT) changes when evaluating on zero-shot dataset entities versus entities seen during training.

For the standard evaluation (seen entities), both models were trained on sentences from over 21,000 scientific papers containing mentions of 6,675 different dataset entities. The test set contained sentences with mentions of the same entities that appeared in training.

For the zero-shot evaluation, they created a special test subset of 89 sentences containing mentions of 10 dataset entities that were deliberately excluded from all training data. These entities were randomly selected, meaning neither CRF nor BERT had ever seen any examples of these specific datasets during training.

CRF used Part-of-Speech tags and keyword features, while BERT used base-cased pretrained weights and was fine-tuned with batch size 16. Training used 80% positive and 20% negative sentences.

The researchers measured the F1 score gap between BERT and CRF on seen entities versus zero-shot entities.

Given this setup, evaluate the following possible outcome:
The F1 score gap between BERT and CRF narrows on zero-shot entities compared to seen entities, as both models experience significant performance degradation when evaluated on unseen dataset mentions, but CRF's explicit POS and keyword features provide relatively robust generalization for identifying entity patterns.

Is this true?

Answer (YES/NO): NO